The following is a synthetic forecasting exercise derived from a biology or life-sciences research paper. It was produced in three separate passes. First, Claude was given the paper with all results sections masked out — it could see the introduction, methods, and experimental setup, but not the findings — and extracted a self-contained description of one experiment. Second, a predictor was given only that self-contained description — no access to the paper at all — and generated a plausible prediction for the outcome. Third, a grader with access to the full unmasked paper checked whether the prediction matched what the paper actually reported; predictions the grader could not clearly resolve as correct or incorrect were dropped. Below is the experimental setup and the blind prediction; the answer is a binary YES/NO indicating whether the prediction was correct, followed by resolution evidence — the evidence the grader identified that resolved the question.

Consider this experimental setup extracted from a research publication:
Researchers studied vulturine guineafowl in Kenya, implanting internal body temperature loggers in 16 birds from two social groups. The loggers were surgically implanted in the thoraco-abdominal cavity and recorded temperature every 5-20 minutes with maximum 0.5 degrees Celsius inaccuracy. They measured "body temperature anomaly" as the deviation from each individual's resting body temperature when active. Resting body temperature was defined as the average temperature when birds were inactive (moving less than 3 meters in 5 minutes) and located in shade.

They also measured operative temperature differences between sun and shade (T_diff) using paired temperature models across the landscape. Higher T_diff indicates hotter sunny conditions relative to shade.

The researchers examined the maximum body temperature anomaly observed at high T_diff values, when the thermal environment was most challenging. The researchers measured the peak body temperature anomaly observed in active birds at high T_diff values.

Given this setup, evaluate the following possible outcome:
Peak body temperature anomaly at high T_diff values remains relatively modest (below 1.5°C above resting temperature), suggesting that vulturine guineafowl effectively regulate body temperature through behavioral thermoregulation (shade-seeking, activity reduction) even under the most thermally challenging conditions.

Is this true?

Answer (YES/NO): YES